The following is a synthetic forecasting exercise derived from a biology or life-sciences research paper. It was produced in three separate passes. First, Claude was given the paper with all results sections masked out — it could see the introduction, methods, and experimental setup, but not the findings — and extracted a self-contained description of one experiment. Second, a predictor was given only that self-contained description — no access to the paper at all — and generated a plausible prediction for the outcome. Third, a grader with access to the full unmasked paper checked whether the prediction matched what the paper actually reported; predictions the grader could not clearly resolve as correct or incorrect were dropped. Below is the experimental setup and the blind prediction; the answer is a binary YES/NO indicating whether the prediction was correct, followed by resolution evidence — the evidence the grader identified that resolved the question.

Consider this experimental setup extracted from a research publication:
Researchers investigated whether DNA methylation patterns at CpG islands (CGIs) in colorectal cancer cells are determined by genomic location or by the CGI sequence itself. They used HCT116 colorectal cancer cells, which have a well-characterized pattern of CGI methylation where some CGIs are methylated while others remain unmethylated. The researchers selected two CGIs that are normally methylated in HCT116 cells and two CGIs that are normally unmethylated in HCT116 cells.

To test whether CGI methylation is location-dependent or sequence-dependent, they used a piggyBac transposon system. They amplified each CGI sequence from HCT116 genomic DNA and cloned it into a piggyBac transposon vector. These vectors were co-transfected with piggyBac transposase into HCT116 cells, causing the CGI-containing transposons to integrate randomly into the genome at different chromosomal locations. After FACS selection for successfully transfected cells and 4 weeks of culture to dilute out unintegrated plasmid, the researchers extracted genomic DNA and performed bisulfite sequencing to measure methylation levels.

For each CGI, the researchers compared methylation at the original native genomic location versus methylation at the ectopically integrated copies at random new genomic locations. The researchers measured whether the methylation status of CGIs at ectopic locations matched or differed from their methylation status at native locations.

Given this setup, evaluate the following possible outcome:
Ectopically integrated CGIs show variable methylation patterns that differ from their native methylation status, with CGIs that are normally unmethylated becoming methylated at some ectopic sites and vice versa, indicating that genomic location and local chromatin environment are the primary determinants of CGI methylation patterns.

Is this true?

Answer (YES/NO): NO